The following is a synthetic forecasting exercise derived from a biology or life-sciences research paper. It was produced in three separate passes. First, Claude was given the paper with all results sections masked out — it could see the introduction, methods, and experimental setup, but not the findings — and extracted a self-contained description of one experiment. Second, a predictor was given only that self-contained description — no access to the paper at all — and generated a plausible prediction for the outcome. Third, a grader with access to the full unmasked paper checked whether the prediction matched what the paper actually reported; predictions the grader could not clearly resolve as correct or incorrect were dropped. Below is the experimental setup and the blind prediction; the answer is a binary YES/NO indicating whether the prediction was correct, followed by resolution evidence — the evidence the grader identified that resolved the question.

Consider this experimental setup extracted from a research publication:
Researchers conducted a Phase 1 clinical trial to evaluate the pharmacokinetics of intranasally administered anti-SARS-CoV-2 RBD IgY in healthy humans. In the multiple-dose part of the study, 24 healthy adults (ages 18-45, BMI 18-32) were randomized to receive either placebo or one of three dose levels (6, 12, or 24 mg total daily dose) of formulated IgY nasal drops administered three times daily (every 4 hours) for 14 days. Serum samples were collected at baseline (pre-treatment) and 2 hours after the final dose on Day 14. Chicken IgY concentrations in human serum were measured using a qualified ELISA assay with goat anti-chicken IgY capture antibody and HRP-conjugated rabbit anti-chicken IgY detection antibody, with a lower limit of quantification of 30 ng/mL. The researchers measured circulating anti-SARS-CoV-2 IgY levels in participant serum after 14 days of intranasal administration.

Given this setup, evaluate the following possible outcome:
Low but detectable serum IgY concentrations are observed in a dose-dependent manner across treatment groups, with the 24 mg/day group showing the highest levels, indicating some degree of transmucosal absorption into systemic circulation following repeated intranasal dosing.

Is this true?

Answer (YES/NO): NO